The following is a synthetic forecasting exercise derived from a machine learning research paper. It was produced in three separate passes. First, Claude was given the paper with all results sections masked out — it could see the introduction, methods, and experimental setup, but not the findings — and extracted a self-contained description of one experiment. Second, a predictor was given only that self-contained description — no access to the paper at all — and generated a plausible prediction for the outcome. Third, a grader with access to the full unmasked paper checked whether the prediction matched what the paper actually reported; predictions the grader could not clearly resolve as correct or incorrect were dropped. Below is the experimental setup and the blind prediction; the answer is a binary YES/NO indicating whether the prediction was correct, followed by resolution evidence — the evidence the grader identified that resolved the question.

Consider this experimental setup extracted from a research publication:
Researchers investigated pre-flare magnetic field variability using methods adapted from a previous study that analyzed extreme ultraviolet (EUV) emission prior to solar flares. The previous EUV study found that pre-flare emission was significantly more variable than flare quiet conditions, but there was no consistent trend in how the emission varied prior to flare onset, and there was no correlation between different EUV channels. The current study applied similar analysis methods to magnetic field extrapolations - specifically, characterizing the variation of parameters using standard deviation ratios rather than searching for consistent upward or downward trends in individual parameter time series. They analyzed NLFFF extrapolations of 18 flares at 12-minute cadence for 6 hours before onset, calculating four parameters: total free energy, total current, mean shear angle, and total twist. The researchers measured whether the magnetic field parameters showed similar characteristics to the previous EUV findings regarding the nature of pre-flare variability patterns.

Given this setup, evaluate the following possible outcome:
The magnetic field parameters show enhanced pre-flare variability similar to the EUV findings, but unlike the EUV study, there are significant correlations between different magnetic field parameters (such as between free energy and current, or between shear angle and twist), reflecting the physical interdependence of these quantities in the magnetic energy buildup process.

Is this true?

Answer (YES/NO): YES